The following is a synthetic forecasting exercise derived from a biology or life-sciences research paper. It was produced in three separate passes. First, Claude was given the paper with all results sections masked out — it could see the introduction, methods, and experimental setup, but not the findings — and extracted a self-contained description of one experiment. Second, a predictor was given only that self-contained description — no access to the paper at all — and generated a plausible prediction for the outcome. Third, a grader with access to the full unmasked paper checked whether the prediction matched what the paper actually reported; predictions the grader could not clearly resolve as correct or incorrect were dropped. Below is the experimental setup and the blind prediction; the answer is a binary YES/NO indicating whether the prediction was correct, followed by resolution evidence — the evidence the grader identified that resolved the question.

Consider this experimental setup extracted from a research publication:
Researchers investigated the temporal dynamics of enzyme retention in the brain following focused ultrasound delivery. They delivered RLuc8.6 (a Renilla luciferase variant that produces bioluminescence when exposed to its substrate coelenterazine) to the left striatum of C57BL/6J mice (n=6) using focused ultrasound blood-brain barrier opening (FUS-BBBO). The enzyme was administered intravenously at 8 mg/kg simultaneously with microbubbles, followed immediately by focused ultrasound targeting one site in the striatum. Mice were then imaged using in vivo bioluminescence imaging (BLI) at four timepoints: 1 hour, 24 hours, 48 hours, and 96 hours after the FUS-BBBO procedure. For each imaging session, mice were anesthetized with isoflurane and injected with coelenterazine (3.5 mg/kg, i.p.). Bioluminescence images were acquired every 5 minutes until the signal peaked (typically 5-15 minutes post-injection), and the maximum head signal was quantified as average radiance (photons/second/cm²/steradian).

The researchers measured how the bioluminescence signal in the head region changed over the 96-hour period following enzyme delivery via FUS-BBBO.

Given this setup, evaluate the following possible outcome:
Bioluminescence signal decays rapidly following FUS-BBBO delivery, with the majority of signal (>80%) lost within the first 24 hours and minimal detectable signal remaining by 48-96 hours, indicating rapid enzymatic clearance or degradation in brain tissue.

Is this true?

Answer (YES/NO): YES